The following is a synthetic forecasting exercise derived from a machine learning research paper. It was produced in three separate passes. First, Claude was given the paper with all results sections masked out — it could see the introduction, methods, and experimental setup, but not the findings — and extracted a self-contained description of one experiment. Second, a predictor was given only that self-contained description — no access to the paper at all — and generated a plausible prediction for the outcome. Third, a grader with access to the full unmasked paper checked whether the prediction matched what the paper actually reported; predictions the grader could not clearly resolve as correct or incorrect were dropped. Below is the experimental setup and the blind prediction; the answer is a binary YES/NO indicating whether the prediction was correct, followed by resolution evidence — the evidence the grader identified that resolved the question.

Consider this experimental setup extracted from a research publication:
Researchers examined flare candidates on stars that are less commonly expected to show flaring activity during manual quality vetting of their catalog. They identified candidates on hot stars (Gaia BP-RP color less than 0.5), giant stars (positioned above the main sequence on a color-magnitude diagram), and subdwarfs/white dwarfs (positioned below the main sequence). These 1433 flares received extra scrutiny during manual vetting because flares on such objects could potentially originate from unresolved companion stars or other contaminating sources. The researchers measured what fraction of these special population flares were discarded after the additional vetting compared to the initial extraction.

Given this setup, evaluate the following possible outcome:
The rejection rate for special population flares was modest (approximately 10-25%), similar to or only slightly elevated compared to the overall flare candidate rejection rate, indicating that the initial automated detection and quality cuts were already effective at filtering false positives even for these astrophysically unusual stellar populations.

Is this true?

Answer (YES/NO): NO